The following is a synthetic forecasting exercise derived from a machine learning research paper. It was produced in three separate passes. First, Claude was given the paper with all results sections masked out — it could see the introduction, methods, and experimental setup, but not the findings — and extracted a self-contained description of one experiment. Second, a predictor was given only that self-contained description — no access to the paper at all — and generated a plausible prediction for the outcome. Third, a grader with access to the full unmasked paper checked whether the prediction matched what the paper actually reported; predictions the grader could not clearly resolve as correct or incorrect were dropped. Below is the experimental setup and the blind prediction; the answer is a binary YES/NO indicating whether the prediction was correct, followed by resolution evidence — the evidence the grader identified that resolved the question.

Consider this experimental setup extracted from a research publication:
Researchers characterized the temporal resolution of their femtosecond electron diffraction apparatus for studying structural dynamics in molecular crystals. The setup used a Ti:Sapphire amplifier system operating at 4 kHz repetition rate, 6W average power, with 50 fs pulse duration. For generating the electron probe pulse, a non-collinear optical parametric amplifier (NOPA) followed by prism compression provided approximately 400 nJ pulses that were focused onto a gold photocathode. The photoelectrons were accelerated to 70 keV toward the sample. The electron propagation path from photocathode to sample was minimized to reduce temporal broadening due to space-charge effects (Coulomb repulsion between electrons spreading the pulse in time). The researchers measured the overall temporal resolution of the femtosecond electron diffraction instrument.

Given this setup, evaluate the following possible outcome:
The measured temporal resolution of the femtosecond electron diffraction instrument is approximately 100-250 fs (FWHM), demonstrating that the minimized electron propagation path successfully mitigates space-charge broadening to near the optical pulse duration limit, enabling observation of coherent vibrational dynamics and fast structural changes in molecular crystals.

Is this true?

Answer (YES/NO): NO